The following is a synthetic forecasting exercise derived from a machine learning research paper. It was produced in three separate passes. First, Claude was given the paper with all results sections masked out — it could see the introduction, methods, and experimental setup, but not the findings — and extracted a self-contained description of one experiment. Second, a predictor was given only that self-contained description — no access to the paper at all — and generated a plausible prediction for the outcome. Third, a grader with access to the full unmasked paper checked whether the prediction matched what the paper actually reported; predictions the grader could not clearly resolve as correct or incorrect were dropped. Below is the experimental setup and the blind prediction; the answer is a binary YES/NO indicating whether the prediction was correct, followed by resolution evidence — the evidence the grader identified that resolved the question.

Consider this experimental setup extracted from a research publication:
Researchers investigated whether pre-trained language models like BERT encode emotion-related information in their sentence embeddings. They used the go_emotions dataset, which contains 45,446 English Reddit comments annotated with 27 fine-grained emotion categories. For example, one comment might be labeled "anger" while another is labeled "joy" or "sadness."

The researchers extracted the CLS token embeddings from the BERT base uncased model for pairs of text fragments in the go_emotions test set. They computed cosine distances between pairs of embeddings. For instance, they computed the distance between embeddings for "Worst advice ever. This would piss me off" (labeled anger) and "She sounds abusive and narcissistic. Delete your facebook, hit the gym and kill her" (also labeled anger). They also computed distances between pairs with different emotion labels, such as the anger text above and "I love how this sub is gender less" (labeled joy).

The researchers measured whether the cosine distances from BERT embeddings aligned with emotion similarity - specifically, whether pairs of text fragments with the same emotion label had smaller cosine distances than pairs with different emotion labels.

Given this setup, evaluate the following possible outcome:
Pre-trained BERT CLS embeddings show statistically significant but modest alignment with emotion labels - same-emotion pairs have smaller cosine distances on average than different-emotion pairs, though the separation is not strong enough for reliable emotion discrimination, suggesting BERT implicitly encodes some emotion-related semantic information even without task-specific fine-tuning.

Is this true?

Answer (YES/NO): NO